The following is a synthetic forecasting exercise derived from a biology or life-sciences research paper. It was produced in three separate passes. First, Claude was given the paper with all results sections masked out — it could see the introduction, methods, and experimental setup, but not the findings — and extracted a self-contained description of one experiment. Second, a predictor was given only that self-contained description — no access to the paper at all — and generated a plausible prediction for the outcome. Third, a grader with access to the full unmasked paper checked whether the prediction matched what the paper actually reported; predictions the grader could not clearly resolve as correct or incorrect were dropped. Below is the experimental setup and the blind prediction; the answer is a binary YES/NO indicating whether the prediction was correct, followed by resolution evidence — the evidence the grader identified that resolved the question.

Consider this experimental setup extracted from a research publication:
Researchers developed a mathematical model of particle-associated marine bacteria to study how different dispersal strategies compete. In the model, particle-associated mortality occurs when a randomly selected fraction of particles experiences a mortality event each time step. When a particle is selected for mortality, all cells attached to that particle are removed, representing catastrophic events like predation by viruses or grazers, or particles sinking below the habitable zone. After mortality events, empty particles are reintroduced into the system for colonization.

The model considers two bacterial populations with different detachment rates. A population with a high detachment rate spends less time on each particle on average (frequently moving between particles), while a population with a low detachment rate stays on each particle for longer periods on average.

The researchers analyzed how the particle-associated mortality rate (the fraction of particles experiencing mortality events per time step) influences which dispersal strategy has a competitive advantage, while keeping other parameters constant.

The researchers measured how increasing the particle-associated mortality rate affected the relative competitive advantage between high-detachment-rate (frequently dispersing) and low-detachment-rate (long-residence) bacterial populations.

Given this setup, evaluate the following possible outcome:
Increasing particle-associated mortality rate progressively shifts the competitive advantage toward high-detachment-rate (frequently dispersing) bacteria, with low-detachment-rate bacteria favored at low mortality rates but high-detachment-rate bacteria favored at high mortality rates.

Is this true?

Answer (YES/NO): YES